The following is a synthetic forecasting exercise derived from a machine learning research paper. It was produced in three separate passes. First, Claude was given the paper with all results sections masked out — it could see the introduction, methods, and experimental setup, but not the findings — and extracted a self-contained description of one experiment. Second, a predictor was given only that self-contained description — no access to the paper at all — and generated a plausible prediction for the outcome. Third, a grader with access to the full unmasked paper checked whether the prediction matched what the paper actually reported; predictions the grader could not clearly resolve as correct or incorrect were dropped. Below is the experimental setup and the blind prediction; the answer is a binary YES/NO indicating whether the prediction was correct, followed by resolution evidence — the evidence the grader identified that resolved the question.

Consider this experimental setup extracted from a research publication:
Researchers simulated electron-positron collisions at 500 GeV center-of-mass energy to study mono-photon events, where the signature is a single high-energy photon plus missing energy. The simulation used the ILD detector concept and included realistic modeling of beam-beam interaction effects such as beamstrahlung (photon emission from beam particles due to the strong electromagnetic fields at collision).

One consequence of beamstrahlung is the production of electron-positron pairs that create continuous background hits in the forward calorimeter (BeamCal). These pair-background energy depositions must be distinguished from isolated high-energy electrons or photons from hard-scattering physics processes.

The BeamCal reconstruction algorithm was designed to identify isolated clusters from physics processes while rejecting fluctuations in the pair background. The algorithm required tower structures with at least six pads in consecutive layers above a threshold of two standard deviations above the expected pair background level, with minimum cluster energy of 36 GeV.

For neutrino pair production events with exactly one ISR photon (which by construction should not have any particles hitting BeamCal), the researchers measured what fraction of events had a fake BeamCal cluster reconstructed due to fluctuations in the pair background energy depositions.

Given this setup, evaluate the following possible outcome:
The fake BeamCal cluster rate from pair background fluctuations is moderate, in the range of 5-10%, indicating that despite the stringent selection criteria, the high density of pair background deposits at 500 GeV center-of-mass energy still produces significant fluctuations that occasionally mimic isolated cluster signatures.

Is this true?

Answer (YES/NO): NO